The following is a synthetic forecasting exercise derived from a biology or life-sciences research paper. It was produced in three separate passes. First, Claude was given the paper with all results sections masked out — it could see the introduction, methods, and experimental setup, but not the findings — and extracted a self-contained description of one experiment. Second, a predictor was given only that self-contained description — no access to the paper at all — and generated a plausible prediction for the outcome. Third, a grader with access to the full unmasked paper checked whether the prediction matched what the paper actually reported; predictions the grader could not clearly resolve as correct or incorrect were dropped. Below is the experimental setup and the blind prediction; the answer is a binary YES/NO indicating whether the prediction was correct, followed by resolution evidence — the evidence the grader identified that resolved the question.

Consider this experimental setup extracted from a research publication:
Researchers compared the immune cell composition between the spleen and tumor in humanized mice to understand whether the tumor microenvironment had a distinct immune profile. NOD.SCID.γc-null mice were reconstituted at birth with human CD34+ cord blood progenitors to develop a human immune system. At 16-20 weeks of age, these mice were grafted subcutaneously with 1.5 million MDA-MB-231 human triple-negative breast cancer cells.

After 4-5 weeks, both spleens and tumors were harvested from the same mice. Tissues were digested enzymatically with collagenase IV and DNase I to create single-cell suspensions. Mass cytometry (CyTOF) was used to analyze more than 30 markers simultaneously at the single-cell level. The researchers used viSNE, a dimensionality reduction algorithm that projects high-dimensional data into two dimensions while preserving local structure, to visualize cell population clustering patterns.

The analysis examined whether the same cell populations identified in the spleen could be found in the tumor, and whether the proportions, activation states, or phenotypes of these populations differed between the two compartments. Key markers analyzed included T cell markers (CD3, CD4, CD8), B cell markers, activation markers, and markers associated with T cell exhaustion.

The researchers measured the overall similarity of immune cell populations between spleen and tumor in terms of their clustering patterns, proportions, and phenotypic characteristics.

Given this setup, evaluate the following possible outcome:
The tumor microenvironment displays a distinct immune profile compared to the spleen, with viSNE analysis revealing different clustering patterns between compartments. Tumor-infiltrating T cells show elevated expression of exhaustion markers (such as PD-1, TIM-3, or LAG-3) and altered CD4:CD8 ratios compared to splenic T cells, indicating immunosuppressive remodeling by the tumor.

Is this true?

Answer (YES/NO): NO